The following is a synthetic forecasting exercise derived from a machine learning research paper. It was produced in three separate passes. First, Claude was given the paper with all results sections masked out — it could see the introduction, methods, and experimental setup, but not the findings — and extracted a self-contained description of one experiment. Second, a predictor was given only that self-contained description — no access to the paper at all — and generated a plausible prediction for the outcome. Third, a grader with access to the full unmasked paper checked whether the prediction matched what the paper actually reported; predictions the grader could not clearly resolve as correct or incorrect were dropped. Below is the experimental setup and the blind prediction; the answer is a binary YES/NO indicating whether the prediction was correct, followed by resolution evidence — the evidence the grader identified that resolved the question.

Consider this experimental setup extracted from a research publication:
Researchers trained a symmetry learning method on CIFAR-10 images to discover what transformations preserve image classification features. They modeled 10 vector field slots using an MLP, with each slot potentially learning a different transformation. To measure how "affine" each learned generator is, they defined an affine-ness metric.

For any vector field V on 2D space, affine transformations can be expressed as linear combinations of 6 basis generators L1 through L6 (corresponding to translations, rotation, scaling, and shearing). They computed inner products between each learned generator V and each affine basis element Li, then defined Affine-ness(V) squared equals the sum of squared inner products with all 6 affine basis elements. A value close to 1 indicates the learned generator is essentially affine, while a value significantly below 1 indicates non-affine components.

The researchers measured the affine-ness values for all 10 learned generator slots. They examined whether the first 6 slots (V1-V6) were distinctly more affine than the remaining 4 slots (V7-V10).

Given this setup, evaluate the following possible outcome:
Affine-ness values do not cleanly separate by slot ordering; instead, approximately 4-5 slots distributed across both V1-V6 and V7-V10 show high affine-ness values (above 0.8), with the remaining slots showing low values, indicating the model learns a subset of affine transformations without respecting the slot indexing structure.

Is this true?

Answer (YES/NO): NO